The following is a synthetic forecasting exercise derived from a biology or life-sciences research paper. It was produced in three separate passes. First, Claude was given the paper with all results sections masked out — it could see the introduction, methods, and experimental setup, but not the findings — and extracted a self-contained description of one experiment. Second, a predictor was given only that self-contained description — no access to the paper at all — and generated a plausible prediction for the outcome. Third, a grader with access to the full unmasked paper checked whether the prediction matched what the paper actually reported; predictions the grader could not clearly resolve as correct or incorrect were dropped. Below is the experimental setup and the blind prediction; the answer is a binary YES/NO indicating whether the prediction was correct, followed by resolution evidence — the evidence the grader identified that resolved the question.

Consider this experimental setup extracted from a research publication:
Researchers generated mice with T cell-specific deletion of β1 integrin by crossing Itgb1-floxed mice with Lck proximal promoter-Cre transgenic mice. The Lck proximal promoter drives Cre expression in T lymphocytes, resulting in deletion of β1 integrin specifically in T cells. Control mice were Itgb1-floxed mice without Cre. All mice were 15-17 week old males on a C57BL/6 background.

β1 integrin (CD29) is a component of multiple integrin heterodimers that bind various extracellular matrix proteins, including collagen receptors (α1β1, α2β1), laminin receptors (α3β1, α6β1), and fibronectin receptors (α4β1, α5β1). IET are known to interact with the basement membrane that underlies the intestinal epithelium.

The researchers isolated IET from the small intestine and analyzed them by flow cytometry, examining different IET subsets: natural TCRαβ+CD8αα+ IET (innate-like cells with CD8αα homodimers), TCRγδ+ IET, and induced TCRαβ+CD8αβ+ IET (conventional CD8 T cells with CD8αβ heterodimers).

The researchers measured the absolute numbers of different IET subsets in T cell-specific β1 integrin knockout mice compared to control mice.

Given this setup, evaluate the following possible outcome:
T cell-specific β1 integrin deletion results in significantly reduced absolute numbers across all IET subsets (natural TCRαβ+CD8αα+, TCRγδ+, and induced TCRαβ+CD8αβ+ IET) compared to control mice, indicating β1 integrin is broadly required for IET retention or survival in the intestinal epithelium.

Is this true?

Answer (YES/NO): NO